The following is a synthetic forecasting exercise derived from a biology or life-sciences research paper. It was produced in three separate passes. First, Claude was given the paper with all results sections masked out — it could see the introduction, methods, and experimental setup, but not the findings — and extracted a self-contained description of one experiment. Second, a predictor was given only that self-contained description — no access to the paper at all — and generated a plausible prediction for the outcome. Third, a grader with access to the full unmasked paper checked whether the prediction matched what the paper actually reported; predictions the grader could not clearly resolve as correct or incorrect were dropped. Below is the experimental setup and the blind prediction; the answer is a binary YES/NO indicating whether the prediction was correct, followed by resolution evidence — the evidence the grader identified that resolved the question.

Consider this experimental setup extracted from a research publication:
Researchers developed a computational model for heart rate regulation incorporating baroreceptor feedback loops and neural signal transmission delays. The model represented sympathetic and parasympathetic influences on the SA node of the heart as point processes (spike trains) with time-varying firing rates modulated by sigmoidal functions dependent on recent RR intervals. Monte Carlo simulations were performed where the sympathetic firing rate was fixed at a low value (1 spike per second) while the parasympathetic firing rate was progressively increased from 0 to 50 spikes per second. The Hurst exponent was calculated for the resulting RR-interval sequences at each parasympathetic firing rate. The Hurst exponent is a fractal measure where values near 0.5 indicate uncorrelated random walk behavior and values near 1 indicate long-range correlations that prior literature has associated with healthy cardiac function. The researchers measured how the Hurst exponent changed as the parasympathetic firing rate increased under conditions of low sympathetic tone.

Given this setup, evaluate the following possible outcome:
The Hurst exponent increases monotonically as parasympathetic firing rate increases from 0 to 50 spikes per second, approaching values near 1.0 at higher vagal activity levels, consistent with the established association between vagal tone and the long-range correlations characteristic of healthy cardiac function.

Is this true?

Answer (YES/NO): YES